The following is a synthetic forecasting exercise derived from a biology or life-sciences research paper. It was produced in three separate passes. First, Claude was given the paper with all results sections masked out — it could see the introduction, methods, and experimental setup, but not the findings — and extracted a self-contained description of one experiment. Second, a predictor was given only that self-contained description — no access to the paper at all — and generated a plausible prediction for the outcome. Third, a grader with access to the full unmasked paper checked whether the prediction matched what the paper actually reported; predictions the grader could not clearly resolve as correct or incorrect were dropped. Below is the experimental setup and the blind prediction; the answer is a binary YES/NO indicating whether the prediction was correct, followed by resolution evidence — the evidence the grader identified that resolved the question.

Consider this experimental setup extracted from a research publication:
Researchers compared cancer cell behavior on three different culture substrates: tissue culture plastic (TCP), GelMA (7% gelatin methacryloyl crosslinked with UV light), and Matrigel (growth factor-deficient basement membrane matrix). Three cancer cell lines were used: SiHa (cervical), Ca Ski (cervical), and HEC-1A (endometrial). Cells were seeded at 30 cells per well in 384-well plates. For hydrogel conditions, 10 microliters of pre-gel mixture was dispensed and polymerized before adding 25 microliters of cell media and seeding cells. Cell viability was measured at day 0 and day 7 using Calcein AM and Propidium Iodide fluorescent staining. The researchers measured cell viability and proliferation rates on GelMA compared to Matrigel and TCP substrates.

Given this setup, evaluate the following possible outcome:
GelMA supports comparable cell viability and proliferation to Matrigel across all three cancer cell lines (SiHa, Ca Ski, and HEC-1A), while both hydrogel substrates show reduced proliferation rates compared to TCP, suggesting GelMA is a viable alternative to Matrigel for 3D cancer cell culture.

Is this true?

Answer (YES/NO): NO